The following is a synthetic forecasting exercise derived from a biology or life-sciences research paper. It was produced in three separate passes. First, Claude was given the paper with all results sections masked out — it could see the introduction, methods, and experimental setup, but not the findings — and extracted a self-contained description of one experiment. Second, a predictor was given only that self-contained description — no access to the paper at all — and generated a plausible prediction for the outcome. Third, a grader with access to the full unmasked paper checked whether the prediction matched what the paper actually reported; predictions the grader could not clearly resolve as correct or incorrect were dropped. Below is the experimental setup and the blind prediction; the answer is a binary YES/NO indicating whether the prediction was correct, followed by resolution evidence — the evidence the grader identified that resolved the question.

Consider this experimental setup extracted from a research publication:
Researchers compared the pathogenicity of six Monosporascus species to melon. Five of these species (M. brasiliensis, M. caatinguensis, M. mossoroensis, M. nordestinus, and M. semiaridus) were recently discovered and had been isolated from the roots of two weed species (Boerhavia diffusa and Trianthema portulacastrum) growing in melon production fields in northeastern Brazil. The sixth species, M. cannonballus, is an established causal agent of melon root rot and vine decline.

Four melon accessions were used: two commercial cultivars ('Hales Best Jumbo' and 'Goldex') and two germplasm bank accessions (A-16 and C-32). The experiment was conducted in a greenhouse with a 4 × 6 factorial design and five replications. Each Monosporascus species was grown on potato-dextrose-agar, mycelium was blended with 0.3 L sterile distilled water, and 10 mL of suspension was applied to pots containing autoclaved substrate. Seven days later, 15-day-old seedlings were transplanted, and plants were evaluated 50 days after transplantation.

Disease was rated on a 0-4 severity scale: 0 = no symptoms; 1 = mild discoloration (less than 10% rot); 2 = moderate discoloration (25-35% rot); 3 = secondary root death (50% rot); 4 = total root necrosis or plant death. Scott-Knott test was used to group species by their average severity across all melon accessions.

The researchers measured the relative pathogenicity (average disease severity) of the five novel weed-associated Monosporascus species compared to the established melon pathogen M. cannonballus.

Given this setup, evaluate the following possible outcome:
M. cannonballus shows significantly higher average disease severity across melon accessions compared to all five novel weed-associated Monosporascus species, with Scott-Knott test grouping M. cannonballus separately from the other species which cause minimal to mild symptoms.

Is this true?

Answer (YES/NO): NO